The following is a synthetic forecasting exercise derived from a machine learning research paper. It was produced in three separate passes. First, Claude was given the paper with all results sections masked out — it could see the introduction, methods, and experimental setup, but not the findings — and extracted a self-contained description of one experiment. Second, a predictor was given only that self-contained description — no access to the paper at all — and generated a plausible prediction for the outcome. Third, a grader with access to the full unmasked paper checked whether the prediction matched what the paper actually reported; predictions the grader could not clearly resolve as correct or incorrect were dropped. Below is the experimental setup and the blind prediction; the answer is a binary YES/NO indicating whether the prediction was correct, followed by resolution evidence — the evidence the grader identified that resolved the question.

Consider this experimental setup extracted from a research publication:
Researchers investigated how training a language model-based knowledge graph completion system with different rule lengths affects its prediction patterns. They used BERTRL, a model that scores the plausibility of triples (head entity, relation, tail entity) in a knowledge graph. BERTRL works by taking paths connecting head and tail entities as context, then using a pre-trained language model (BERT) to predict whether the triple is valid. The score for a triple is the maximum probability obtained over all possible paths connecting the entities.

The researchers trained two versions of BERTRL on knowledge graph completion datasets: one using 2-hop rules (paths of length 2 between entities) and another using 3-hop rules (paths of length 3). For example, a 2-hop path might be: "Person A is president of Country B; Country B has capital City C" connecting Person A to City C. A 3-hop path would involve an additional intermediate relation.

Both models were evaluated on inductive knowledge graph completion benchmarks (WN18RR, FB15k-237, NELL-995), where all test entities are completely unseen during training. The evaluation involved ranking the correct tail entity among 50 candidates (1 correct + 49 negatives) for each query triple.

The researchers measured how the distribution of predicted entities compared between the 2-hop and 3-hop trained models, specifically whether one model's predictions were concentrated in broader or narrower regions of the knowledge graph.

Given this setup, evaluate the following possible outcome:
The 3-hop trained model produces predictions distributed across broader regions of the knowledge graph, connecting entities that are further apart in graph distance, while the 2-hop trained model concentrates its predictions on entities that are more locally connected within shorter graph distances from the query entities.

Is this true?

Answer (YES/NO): NO